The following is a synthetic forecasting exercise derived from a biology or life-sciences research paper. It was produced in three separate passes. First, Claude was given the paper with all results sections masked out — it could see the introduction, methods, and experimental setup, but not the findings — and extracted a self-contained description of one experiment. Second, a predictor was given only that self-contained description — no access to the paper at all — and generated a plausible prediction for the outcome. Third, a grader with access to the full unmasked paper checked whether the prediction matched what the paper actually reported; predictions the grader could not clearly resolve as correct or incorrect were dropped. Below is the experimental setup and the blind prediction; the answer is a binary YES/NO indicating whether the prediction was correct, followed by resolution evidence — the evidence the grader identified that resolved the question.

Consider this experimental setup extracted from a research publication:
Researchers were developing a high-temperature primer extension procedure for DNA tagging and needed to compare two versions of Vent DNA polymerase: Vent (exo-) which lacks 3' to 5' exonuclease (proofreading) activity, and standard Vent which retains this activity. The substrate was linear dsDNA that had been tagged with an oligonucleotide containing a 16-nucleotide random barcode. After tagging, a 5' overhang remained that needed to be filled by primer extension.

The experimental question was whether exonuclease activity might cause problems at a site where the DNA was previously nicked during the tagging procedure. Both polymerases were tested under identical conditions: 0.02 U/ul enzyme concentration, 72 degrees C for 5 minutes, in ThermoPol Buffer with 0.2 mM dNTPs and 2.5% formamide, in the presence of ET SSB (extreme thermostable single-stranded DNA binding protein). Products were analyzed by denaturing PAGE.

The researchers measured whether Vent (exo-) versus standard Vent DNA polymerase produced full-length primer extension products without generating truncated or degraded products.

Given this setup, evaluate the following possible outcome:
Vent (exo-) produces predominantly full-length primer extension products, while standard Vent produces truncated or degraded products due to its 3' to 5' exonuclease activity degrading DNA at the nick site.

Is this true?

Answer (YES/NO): NO